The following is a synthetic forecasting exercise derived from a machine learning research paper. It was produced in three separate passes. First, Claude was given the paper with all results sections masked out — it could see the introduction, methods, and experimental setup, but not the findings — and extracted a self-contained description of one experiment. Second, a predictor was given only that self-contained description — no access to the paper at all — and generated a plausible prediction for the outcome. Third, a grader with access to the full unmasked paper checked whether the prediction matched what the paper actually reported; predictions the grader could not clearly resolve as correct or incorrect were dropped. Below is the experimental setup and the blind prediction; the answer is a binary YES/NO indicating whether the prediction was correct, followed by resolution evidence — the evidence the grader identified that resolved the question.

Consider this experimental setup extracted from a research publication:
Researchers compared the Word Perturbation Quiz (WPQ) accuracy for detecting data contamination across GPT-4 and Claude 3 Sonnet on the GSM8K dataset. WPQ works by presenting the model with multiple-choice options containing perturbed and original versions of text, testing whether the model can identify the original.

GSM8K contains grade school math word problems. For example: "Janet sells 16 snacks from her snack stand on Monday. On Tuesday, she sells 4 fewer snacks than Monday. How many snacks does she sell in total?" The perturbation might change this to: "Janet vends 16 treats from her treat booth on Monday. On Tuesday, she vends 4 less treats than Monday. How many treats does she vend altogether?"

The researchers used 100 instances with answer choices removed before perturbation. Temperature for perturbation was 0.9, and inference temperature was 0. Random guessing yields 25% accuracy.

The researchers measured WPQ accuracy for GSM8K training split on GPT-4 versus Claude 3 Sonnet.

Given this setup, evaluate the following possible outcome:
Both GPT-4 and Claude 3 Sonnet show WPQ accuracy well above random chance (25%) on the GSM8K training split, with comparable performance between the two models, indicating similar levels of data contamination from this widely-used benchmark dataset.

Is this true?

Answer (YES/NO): NO